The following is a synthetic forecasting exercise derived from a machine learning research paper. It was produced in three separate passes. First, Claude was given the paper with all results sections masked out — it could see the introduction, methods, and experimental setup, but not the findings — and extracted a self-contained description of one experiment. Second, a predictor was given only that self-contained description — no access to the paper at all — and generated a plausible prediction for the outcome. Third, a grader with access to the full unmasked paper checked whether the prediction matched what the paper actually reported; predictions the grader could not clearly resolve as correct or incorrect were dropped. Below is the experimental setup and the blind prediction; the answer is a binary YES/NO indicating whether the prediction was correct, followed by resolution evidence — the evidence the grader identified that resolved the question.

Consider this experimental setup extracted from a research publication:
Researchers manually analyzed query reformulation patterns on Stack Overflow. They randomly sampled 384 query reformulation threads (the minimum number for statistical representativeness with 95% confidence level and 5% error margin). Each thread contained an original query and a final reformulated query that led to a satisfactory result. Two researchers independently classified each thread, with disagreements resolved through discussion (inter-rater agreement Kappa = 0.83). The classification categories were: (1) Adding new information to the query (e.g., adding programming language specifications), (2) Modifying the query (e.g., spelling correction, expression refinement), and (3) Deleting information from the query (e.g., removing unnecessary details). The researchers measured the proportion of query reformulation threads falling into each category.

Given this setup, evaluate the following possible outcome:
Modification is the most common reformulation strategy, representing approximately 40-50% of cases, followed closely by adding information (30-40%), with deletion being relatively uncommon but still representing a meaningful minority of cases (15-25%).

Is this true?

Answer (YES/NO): NO